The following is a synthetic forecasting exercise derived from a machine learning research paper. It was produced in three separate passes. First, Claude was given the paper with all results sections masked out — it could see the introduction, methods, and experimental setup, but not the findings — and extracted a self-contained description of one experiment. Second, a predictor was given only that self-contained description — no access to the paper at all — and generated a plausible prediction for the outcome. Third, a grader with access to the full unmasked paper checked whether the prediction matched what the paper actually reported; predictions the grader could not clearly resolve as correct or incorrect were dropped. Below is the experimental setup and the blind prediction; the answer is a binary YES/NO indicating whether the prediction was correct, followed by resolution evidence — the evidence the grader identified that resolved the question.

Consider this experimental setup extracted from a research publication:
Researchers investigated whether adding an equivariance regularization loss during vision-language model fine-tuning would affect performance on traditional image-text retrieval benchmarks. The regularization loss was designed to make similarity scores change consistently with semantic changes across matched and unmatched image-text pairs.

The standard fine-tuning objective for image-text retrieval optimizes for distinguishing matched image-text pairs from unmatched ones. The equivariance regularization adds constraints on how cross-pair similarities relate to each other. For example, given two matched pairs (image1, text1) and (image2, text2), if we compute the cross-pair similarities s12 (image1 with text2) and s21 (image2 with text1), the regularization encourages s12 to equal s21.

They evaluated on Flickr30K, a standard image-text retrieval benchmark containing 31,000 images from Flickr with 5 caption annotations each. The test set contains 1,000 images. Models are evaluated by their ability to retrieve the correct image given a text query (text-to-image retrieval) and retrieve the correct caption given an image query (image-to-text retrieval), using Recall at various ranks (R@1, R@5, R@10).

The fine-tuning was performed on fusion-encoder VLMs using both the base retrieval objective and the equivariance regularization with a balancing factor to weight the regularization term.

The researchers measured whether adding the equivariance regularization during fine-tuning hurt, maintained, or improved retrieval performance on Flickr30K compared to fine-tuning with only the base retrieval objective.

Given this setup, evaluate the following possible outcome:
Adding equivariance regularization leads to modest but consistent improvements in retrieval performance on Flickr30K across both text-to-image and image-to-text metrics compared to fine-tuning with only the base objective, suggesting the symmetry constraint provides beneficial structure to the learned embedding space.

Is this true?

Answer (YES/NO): NO